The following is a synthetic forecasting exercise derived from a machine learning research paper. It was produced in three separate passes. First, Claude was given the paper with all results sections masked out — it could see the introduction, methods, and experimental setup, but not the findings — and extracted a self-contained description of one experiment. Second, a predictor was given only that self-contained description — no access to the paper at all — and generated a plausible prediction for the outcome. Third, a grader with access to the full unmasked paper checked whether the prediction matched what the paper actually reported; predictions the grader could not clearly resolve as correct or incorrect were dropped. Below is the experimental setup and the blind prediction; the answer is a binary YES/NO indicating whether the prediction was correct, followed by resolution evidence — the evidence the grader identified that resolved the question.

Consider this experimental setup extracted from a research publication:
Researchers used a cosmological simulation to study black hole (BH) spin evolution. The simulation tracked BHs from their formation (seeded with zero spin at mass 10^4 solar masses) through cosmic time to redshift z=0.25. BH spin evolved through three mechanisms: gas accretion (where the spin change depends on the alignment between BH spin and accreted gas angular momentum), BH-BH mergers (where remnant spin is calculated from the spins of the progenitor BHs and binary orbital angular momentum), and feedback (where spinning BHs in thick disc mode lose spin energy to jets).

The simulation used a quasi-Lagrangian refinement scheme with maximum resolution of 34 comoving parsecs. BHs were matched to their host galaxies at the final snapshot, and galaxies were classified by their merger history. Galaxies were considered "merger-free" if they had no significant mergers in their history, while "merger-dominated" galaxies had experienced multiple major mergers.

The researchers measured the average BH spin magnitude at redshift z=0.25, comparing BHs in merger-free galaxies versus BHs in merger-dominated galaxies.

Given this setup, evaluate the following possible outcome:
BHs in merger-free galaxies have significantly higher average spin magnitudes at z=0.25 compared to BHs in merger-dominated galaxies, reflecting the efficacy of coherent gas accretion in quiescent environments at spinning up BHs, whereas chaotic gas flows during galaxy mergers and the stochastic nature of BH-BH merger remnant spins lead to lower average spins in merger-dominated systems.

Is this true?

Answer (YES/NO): YES